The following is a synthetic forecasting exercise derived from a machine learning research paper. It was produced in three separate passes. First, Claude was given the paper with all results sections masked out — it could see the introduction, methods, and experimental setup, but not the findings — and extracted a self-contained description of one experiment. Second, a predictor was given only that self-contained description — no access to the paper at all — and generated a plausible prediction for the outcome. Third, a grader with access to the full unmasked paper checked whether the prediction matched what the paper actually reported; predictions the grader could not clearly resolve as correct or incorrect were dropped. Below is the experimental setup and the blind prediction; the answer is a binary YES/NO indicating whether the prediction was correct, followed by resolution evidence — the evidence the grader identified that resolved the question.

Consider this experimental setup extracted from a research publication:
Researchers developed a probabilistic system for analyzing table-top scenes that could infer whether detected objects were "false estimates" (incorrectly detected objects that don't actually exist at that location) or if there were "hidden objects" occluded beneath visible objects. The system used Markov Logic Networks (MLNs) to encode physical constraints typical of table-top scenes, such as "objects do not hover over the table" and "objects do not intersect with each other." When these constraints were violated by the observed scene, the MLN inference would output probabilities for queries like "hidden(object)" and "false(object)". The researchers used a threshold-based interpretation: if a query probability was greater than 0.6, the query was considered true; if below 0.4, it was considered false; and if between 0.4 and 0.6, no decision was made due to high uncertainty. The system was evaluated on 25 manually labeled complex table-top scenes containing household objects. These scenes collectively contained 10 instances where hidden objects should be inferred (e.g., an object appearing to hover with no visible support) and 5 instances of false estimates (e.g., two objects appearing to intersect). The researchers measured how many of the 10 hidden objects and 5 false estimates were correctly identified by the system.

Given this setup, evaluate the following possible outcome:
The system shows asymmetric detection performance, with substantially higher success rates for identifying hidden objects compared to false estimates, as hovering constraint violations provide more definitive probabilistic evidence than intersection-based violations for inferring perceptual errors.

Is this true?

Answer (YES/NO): NO